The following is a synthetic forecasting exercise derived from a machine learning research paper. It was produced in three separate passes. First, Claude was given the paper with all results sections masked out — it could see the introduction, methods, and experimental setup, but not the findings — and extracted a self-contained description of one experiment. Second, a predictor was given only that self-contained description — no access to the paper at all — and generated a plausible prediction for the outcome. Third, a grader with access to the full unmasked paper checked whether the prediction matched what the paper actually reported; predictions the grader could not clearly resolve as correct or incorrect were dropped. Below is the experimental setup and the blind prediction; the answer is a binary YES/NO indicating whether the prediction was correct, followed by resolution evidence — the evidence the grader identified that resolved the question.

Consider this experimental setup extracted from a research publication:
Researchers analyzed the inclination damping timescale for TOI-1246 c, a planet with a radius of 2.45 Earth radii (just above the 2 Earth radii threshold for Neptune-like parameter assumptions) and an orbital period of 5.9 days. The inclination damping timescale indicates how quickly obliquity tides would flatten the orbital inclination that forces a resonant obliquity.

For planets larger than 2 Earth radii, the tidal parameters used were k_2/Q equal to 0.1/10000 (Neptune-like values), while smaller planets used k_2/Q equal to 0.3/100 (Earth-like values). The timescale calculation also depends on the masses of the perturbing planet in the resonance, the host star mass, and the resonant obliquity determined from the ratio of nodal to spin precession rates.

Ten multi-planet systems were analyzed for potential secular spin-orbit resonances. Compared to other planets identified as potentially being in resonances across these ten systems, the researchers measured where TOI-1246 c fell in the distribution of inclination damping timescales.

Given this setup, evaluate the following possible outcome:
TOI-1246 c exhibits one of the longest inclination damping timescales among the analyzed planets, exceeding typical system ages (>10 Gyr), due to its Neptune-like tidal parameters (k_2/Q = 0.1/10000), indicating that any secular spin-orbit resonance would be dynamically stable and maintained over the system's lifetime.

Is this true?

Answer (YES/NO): NO